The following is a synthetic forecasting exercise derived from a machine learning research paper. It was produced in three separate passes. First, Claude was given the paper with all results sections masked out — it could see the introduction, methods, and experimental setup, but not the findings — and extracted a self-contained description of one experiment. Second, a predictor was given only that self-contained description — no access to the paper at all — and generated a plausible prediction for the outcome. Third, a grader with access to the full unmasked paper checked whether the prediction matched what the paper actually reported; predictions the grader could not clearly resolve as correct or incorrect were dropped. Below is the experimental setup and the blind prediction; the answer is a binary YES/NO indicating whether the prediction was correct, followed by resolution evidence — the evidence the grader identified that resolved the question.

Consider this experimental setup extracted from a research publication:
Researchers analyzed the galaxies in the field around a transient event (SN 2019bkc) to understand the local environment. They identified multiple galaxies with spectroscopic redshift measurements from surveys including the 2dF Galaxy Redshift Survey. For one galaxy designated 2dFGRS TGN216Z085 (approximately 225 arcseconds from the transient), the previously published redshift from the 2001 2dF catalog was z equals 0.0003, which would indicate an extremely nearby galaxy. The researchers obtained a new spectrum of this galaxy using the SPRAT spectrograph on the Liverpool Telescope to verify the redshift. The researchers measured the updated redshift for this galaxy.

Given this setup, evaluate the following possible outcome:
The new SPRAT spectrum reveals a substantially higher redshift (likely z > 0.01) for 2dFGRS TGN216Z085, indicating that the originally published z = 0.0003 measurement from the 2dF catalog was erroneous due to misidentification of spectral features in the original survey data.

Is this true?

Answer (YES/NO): YES